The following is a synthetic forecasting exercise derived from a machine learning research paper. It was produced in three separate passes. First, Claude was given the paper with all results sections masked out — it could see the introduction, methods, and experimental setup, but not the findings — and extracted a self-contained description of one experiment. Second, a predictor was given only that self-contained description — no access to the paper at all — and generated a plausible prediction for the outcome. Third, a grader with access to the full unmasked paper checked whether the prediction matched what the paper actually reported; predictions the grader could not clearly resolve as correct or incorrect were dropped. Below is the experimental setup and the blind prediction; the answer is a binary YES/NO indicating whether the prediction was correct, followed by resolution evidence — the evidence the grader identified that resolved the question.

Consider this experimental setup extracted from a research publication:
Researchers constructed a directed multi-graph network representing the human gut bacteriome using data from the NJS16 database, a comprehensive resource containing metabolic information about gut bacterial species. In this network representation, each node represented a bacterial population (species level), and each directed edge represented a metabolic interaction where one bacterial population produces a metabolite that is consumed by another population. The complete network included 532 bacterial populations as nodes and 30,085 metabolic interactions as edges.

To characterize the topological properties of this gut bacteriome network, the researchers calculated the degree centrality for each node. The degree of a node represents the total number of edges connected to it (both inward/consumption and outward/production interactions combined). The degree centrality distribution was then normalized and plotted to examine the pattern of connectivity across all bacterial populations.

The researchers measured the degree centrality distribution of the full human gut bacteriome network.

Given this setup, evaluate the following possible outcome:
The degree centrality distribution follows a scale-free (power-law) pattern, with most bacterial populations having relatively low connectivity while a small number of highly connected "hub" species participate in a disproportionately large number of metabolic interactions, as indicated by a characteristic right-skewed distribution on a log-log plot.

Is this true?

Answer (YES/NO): YES